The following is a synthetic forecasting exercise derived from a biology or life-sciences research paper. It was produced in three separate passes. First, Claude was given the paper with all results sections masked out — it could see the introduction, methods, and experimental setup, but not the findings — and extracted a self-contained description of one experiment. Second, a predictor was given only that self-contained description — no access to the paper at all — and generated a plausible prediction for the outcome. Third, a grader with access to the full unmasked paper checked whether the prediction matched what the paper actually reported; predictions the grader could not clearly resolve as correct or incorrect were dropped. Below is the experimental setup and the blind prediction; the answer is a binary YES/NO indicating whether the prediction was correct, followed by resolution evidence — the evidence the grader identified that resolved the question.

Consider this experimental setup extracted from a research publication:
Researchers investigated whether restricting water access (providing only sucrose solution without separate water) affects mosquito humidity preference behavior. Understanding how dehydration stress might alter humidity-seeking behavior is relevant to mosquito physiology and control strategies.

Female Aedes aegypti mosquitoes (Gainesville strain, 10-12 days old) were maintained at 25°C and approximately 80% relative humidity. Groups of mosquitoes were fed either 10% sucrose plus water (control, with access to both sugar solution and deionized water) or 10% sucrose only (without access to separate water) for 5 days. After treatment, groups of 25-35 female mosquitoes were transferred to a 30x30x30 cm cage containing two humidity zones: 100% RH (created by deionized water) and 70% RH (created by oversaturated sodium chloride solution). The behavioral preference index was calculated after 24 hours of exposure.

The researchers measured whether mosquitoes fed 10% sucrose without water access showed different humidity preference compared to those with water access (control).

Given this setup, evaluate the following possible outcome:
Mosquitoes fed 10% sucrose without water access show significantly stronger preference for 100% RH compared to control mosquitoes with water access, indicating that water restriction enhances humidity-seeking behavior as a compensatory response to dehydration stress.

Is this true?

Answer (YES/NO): NO